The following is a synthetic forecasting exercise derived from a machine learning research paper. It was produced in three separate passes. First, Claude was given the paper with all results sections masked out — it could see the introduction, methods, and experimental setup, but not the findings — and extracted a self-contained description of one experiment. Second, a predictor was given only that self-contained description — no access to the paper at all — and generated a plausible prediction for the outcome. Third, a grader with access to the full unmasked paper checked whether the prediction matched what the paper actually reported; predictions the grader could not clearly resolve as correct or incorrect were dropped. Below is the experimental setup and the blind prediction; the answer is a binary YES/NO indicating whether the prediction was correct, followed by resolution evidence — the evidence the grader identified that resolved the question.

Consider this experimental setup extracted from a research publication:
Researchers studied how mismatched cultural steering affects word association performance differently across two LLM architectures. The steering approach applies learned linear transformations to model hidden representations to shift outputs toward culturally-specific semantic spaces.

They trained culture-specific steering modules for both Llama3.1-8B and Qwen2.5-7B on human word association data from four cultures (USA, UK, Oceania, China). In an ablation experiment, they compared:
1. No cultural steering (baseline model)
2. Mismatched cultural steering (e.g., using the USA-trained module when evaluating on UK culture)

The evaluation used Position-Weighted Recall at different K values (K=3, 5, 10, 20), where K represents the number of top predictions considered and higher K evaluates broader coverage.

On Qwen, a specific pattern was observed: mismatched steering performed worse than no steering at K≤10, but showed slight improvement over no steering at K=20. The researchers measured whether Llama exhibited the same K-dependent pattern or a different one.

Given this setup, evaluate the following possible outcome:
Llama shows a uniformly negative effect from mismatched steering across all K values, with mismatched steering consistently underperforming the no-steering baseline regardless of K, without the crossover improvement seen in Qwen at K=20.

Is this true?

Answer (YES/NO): NO